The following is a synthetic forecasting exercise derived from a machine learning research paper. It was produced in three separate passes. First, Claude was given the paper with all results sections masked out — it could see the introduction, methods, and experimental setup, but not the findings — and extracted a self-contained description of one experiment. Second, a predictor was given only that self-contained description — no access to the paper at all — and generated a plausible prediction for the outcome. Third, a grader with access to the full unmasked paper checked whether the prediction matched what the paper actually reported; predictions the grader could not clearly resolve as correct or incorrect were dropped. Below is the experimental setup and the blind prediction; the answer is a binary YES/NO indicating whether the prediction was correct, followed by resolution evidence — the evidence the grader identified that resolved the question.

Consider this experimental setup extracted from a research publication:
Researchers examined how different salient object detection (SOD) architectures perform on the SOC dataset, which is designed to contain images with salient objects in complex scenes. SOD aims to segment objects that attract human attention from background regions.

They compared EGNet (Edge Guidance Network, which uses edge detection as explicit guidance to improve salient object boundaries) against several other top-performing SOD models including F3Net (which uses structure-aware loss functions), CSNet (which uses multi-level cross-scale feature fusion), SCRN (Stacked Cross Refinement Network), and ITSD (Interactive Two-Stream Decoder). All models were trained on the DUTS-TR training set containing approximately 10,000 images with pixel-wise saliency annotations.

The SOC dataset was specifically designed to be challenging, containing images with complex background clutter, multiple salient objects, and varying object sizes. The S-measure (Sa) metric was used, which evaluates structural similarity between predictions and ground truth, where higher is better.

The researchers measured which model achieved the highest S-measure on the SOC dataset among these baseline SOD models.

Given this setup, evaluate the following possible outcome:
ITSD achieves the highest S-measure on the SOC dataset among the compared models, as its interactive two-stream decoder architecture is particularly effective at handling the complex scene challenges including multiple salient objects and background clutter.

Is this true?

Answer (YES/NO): NO